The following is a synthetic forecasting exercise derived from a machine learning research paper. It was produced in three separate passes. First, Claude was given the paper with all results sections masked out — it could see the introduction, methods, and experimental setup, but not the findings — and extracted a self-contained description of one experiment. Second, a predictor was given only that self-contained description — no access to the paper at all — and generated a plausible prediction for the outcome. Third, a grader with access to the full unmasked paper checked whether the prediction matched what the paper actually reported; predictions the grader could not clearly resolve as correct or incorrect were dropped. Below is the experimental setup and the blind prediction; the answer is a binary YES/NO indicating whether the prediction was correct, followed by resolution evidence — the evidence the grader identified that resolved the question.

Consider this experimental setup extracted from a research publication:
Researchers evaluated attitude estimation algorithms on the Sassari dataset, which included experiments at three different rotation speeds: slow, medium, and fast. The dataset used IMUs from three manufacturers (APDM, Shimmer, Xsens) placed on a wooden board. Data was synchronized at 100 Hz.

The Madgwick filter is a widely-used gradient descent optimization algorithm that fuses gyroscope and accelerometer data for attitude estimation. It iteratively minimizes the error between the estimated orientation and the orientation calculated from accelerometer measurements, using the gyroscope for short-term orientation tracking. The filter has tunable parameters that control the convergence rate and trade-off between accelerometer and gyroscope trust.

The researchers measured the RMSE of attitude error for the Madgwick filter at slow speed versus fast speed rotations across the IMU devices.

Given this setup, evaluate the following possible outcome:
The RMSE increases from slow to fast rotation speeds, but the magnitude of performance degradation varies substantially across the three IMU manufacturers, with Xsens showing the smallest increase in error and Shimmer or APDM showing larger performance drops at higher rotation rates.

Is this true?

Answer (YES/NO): NO